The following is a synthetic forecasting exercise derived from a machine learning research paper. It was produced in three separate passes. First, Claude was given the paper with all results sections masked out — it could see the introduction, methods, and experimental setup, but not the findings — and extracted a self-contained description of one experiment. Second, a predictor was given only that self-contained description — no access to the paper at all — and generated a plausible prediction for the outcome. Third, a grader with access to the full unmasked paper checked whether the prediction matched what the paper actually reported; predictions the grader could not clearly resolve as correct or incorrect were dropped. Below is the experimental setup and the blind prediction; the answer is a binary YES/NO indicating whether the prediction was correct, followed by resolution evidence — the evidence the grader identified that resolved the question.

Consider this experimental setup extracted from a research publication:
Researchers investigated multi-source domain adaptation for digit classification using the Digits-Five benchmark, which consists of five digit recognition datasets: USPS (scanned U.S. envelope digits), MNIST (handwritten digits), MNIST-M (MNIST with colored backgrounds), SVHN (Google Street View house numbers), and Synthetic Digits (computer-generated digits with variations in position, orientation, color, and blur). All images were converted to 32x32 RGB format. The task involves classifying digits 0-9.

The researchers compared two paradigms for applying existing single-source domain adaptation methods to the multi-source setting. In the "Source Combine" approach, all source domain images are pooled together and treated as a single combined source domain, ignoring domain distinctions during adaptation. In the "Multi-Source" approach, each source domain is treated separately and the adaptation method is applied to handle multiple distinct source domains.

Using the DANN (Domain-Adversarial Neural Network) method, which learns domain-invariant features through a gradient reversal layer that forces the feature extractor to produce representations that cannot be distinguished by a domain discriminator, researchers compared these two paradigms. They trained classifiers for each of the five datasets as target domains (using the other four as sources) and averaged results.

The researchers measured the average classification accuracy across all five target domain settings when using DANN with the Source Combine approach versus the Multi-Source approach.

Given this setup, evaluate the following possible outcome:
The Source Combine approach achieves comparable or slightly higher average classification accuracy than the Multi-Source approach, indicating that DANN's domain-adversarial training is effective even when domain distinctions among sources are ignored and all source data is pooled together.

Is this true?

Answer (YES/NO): YES